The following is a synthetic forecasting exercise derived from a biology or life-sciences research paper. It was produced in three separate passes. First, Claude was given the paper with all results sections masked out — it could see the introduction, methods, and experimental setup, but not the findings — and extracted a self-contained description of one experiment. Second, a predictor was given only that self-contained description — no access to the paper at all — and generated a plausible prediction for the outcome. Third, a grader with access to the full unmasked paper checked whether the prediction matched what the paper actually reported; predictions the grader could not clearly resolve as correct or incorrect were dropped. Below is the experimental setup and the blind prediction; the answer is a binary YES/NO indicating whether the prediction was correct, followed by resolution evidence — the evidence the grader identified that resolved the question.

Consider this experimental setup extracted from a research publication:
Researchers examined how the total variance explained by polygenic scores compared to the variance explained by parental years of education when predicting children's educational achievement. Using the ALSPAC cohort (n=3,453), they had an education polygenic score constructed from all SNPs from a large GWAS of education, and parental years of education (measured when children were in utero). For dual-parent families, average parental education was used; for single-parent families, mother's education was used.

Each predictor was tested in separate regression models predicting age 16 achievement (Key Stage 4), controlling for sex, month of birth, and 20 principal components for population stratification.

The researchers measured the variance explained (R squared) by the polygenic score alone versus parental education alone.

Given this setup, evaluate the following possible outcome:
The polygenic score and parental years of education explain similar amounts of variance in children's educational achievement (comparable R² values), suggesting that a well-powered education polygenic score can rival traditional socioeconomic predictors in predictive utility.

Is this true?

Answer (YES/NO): NO